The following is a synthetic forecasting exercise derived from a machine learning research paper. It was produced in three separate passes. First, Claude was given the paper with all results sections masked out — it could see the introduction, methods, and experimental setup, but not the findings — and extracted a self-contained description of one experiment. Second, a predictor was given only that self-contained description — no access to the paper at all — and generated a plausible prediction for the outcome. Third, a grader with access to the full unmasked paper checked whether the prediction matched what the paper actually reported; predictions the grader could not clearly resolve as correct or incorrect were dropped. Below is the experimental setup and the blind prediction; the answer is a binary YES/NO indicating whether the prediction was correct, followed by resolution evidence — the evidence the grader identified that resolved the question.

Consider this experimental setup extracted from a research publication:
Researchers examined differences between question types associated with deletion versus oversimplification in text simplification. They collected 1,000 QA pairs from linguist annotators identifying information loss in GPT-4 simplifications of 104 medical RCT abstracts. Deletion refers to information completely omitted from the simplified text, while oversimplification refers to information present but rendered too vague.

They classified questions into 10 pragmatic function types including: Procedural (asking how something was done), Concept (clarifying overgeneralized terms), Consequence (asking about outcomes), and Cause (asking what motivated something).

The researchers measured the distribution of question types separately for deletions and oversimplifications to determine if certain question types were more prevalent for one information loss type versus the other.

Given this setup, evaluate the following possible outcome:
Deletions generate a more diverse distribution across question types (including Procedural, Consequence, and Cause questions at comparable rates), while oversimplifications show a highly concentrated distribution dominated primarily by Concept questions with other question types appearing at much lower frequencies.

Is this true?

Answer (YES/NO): NO